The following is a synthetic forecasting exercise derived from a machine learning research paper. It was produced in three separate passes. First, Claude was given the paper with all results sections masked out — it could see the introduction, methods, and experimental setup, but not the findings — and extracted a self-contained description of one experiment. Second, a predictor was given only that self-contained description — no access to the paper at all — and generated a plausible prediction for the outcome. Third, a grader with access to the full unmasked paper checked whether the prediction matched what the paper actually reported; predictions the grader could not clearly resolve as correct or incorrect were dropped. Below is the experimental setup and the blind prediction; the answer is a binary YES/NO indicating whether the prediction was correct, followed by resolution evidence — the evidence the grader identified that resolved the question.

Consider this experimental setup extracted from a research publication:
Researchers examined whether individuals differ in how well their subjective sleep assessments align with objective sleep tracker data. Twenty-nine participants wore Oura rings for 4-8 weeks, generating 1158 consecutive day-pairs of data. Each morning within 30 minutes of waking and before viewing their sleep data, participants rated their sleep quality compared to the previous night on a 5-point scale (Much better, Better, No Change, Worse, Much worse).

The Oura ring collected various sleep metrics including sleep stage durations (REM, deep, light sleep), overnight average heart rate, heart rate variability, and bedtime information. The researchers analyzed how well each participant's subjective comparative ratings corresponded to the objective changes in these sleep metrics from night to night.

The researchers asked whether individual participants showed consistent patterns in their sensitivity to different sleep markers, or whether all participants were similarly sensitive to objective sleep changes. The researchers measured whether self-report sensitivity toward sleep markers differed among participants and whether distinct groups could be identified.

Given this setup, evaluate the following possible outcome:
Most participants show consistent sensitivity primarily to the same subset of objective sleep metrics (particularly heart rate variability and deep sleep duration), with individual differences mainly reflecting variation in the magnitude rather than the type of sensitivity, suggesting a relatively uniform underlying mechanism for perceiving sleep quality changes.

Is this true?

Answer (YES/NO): NO